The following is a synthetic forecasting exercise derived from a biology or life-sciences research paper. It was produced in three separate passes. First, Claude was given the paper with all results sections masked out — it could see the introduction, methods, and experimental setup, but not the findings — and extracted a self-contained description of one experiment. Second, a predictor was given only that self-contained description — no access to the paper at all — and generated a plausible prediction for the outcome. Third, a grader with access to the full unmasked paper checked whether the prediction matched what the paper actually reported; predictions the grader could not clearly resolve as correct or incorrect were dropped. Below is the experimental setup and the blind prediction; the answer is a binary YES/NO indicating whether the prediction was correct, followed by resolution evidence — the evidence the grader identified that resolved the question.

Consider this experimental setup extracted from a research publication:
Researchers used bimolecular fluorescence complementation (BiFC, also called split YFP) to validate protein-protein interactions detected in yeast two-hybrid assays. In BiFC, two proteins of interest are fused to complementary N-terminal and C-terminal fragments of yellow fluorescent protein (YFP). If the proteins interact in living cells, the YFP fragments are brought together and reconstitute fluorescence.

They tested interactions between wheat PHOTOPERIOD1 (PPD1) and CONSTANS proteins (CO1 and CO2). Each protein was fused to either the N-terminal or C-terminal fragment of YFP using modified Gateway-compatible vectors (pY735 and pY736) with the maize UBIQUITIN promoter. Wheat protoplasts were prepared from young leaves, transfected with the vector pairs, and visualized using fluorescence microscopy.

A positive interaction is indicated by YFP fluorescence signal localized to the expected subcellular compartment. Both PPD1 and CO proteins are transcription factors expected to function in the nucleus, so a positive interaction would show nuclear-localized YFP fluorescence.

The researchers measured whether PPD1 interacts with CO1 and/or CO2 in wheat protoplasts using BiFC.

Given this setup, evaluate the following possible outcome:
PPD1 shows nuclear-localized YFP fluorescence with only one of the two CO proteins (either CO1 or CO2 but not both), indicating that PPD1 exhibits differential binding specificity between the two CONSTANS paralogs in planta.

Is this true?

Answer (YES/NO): YES